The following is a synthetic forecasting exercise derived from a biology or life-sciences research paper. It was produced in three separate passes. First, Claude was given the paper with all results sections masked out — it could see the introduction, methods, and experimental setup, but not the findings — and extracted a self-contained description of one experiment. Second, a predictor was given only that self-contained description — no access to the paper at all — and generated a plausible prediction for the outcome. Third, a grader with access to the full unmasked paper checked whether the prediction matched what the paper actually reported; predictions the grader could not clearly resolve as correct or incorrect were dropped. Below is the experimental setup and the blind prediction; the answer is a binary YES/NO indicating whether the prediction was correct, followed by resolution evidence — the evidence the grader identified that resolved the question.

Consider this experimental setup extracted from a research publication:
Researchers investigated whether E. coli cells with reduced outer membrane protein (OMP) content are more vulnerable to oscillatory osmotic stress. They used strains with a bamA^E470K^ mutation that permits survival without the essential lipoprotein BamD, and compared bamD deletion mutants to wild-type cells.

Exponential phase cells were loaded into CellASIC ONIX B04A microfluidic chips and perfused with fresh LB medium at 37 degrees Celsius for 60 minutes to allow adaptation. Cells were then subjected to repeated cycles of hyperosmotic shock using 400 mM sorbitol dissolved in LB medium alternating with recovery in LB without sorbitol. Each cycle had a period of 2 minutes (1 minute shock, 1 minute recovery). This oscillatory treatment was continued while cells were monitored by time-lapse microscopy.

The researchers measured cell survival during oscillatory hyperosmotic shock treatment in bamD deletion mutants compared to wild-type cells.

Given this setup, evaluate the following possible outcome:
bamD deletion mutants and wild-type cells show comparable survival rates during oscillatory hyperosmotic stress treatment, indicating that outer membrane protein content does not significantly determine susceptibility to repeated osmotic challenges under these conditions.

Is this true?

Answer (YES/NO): NO